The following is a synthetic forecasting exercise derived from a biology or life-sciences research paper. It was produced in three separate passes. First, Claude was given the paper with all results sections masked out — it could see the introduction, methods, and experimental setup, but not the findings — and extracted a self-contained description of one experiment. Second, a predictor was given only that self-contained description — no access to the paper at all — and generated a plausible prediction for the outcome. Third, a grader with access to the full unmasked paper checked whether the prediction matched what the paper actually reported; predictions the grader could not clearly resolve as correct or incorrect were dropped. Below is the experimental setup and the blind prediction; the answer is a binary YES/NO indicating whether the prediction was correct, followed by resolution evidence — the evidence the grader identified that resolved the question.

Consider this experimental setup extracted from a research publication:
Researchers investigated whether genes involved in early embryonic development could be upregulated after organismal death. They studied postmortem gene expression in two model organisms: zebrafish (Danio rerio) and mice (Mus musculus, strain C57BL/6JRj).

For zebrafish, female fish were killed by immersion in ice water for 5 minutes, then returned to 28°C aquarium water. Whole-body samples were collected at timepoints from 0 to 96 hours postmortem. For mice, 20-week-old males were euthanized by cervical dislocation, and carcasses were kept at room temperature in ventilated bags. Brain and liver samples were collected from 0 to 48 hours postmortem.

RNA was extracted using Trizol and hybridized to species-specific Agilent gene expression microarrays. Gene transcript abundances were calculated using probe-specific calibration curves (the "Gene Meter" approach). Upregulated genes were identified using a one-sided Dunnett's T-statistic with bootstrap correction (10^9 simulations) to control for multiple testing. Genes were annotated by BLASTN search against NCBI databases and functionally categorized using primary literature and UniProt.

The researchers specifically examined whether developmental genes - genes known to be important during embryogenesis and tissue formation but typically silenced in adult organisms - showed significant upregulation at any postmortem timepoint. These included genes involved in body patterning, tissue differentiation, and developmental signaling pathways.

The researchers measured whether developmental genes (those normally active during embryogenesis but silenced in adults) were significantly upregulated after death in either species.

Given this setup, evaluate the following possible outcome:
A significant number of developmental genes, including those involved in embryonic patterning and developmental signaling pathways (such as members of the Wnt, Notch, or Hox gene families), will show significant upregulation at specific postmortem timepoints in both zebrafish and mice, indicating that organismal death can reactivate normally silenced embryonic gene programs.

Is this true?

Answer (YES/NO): YES